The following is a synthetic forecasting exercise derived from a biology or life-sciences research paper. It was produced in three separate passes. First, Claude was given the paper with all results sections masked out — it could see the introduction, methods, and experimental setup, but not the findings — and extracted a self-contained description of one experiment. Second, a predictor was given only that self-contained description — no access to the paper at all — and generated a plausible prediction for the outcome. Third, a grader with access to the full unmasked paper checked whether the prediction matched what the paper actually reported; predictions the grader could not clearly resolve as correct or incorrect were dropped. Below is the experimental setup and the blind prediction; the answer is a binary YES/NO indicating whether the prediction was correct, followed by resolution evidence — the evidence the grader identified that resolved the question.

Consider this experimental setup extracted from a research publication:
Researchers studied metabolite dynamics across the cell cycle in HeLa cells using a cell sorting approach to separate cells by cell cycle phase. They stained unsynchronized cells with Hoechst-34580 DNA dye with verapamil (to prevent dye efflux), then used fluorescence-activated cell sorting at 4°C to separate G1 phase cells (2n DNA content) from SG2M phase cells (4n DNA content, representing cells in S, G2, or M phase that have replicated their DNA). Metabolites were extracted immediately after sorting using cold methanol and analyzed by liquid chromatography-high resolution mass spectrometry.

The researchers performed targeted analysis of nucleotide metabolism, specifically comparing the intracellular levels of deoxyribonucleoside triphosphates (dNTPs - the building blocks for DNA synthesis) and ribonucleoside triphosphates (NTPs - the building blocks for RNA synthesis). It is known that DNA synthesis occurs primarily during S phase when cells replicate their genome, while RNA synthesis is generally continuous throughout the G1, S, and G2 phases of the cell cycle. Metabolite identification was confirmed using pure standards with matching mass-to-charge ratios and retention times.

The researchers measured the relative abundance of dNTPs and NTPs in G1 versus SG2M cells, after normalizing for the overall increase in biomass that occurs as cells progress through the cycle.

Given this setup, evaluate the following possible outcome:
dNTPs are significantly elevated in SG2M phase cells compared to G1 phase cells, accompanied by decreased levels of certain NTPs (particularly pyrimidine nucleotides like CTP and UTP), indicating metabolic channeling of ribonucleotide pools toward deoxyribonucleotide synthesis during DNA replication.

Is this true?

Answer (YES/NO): NO